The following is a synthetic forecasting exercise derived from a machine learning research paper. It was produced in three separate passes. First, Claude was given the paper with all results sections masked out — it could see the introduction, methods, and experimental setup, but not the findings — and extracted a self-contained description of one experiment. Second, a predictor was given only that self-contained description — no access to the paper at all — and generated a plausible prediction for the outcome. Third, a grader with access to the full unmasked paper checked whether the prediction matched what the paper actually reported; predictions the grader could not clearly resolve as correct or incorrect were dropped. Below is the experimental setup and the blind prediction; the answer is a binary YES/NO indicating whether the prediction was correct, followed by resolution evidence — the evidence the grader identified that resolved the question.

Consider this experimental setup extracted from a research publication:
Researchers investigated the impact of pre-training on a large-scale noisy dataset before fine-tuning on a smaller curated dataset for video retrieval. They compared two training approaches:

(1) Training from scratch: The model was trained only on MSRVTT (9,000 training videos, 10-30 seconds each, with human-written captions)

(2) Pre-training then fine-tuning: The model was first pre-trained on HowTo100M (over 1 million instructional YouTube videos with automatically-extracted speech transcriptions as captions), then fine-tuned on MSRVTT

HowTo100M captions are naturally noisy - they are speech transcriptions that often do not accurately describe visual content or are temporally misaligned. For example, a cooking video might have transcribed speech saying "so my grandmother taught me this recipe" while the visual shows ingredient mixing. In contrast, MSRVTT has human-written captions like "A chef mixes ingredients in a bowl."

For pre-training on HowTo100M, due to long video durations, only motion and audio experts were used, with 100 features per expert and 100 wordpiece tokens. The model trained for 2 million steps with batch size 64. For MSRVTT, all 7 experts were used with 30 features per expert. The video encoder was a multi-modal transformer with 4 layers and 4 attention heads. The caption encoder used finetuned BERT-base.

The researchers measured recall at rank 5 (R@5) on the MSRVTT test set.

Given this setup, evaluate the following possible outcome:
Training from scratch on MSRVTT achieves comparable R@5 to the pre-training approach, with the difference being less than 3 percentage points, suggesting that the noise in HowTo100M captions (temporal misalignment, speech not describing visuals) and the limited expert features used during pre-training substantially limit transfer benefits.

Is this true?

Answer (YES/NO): NO